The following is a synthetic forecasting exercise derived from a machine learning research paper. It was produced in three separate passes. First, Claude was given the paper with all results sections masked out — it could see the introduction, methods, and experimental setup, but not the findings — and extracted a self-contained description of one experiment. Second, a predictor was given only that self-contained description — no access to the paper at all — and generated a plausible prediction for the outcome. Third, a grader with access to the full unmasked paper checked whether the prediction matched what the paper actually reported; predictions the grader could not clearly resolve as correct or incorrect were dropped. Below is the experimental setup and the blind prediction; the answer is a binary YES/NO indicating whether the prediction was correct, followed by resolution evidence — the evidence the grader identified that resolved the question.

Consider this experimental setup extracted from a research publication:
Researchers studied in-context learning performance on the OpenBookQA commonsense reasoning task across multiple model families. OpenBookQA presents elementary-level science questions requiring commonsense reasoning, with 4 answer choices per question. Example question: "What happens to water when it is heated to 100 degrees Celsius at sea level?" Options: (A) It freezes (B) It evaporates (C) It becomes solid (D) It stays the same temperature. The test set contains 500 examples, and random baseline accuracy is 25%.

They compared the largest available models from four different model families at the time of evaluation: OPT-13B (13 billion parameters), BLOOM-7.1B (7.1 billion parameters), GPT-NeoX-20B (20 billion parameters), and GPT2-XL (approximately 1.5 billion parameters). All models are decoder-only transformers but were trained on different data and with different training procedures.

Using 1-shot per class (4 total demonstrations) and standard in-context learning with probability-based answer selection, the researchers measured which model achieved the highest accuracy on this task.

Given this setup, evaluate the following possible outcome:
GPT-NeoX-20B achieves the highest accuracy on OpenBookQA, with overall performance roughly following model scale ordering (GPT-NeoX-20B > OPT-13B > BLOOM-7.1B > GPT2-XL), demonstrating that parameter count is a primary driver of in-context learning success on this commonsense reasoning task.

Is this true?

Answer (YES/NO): YES